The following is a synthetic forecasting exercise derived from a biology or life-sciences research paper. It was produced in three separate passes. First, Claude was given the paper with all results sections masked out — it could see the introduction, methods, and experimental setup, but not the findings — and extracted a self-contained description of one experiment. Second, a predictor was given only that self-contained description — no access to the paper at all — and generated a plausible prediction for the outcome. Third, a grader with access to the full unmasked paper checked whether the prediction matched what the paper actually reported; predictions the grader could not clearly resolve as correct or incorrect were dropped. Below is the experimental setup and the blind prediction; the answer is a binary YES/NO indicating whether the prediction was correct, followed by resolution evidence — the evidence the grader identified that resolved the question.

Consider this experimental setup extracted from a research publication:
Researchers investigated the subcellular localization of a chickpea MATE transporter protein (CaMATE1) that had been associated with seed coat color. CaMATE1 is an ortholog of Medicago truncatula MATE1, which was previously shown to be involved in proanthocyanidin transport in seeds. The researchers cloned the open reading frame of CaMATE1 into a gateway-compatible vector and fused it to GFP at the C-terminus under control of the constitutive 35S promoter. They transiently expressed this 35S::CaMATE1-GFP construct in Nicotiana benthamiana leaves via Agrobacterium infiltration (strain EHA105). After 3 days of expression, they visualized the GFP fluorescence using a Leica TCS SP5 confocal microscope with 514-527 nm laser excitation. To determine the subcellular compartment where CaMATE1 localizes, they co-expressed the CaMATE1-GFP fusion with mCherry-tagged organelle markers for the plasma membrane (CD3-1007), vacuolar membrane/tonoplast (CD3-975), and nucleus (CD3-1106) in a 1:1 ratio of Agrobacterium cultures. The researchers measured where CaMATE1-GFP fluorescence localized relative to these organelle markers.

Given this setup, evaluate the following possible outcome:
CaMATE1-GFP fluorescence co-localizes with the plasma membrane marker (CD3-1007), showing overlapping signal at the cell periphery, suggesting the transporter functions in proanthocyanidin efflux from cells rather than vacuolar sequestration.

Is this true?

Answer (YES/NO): NO